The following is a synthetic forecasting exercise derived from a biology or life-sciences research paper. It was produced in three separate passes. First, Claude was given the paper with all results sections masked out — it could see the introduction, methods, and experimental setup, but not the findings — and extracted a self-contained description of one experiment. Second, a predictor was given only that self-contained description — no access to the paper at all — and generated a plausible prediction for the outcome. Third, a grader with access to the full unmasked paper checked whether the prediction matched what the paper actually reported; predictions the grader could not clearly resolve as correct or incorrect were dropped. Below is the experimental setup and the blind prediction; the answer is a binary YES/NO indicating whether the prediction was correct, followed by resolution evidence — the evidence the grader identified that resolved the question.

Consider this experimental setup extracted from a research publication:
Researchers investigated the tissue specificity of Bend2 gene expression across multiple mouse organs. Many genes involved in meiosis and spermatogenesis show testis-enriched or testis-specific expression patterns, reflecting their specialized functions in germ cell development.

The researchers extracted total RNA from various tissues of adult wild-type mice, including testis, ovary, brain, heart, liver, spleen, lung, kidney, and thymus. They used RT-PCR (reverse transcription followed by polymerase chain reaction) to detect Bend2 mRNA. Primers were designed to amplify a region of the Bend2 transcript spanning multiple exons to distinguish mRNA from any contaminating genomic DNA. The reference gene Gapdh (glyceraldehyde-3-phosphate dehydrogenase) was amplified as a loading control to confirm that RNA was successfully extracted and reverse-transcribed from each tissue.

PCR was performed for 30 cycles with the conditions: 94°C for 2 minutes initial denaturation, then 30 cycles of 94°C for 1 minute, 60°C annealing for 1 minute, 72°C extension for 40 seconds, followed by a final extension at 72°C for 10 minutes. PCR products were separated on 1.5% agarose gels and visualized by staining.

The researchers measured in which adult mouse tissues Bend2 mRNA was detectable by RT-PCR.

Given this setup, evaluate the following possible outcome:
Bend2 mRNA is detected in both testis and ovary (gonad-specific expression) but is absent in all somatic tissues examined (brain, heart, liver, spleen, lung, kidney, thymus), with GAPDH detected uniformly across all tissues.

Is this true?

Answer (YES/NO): NO